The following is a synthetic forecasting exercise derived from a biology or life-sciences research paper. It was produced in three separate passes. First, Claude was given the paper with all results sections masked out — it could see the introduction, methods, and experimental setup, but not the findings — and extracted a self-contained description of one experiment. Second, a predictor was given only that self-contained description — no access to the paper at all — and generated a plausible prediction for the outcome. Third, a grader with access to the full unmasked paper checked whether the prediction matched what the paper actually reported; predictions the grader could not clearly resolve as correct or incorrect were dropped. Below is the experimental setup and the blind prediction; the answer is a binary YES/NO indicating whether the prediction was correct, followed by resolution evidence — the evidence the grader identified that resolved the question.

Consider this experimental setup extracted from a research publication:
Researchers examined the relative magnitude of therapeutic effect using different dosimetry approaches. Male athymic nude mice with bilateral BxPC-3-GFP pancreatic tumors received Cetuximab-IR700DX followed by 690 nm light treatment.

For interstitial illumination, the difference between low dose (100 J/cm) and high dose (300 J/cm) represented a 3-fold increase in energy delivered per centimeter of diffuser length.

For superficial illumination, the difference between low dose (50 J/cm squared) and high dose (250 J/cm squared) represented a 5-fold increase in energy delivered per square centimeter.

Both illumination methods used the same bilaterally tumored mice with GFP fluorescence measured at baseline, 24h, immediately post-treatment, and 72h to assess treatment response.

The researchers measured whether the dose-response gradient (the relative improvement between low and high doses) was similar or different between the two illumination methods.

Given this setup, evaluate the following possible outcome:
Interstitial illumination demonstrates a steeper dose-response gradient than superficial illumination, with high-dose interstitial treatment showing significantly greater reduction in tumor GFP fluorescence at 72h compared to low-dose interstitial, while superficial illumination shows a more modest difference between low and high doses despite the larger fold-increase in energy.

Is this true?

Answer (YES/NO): NO